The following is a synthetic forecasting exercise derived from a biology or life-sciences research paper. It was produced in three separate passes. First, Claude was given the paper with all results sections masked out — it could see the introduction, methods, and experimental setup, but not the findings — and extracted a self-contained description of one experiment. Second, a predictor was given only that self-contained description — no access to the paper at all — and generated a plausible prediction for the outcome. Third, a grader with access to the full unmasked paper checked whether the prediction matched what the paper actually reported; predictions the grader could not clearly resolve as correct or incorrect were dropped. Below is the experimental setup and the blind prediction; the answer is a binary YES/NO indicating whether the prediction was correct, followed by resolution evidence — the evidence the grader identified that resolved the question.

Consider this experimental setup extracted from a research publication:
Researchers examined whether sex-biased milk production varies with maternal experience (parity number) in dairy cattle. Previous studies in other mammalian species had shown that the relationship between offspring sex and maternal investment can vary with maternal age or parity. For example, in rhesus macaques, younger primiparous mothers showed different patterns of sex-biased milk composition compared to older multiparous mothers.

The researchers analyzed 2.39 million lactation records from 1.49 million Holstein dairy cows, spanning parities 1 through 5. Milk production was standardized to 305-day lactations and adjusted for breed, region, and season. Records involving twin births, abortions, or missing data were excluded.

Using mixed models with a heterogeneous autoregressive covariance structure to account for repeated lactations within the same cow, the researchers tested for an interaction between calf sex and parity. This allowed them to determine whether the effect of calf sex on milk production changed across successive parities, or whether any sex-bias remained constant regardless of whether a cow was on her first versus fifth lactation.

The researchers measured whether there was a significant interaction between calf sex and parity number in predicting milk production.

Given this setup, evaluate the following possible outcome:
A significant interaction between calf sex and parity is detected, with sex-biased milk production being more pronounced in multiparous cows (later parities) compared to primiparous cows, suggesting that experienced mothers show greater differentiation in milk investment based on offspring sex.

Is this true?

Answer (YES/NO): NO